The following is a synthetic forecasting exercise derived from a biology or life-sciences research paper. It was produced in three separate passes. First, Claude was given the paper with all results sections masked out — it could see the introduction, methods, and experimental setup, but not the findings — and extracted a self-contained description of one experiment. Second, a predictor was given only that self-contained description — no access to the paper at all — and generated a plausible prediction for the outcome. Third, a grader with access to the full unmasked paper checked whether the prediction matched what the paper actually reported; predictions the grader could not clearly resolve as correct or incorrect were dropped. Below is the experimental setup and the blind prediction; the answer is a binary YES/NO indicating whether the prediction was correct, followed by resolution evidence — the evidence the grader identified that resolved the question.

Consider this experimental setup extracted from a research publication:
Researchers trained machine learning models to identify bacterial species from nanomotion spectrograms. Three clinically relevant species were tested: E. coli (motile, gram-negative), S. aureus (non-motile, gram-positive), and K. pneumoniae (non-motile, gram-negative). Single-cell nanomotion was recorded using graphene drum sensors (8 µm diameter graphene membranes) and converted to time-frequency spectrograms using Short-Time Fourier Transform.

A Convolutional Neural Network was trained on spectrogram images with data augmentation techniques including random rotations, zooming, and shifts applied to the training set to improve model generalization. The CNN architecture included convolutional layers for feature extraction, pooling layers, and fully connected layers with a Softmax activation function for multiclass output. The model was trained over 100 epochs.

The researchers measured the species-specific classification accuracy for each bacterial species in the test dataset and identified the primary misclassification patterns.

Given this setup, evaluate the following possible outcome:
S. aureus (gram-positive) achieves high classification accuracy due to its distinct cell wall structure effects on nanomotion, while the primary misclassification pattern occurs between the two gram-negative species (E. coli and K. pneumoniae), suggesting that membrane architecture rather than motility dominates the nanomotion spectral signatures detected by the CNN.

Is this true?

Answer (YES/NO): NO